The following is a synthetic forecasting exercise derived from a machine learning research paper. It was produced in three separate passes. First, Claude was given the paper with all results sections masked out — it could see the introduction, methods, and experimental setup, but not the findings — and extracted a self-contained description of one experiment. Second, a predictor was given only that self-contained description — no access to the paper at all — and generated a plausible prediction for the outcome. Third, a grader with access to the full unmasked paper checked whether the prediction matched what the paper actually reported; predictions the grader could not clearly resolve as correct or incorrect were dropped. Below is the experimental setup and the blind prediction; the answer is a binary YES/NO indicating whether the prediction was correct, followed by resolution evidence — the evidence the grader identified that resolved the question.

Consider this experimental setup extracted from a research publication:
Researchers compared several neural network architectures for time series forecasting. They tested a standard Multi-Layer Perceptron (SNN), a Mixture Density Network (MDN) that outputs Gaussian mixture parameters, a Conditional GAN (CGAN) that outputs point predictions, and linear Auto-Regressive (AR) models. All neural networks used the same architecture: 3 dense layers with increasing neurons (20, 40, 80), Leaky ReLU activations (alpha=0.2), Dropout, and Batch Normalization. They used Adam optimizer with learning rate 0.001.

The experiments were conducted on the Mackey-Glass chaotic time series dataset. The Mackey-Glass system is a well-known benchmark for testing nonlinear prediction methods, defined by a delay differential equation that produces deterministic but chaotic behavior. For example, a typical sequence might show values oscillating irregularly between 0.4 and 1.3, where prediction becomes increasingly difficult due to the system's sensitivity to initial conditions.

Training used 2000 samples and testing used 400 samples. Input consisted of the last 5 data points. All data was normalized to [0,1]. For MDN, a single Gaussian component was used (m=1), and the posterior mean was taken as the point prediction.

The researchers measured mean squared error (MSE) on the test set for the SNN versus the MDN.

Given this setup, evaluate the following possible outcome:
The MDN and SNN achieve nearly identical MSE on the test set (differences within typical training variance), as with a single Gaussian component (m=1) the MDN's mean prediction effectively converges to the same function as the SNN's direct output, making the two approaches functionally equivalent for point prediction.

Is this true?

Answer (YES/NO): NO